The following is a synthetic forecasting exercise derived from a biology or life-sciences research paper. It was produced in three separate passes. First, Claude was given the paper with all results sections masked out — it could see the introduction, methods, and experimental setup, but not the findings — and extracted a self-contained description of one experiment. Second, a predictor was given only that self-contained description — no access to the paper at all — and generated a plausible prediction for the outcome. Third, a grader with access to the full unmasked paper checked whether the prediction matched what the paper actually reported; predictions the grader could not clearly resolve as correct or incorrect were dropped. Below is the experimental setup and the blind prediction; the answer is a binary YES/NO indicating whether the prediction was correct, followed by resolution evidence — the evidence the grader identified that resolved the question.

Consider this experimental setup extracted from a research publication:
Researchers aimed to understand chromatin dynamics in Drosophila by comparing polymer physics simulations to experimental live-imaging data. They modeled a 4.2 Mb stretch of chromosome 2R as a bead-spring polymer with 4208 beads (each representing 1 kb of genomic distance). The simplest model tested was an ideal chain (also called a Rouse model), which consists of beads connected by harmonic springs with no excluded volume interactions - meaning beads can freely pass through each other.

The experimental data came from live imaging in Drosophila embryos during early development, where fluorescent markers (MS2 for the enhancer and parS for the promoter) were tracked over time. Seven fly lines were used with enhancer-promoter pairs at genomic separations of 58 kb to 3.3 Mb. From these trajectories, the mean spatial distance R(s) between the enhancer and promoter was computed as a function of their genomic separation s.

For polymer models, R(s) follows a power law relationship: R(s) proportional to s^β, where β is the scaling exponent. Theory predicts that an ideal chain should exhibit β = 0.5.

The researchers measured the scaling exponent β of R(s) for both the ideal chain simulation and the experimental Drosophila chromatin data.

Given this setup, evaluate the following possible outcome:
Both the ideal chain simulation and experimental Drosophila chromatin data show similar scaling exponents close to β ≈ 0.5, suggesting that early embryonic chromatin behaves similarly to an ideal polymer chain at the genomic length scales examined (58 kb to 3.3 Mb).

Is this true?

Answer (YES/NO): NO